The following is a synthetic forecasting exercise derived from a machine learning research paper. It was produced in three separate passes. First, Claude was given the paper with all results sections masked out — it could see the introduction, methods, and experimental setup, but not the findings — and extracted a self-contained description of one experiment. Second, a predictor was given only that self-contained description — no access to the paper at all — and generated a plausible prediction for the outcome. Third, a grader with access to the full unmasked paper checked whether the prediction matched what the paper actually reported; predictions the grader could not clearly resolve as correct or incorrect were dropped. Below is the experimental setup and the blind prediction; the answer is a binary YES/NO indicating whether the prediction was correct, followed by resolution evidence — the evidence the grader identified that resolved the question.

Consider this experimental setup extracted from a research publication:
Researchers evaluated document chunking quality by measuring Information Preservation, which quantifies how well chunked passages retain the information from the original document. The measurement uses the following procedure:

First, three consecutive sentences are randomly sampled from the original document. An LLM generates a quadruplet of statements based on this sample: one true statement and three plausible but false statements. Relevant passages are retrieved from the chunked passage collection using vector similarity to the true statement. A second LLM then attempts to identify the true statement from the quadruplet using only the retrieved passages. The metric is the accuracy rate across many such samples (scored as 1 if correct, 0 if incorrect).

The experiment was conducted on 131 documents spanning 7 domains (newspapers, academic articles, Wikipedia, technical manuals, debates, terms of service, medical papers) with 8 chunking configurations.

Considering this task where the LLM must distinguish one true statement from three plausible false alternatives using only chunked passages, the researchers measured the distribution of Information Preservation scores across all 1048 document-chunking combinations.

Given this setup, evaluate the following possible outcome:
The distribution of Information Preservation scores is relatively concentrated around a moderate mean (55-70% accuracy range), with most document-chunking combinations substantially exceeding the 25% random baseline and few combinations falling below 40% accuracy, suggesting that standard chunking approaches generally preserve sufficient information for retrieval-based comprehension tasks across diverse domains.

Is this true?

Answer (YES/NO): NO